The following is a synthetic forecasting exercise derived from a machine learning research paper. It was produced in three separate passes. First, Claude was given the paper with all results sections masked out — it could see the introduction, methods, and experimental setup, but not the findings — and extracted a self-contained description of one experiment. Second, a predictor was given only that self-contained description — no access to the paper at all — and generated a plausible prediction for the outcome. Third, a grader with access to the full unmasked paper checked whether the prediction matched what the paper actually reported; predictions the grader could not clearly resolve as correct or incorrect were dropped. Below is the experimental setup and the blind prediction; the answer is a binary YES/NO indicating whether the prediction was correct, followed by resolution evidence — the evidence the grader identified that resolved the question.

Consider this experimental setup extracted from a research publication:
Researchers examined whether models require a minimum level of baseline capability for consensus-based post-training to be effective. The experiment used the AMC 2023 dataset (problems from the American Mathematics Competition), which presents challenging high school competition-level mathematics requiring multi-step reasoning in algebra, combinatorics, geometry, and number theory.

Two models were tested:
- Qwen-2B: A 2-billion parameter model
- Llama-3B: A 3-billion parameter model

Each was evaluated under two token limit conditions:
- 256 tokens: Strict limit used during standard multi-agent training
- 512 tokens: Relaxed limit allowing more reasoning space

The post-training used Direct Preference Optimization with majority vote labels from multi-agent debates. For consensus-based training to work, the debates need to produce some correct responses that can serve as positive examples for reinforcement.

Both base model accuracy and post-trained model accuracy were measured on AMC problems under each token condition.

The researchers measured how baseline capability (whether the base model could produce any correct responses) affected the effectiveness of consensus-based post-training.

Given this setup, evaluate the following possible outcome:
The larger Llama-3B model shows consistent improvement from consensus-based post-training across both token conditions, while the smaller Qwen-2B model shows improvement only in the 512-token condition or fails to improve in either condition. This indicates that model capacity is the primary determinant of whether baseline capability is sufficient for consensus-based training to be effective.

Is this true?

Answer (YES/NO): NO